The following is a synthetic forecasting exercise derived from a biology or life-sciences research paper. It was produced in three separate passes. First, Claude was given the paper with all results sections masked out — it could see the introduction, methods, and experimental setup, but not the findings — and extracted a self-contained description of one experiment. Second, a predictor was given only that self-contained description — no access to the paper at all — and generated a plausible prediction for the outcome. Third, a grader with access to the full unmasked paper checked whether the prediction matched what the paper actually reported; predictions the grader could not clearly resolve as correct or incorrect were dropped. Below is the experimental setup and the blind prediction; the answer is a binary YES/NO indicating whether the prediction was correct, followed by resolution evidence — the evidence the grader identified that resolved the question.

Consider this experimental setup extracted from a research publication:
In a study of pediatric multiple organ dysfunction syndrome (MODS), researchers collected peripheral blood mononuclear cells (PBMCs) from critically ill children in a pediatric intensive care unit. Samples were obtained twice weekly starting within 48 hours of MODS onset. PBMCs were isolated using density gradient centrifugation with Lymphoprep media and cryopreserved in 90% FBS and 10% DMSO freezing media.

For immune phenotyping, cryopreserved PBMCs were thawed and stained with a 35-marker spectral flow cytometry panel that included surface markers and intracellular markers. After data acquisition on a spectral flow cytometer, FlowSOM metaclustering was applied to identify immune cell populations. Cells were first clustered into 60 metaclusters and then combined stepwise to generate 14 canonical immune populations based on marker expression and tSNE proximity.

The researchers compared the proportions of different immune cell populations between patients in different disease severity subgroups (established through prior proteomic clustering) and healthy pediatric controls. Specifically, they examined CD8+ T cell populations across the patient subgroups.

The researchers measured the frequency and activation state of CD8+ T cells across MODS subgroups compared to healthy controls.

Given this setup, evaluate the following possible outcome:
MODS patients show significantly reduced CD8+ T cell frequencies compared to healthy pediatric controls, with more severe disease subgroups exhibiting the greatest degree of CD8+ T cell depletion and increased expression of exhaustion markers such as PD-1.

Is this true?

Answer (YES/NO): NO